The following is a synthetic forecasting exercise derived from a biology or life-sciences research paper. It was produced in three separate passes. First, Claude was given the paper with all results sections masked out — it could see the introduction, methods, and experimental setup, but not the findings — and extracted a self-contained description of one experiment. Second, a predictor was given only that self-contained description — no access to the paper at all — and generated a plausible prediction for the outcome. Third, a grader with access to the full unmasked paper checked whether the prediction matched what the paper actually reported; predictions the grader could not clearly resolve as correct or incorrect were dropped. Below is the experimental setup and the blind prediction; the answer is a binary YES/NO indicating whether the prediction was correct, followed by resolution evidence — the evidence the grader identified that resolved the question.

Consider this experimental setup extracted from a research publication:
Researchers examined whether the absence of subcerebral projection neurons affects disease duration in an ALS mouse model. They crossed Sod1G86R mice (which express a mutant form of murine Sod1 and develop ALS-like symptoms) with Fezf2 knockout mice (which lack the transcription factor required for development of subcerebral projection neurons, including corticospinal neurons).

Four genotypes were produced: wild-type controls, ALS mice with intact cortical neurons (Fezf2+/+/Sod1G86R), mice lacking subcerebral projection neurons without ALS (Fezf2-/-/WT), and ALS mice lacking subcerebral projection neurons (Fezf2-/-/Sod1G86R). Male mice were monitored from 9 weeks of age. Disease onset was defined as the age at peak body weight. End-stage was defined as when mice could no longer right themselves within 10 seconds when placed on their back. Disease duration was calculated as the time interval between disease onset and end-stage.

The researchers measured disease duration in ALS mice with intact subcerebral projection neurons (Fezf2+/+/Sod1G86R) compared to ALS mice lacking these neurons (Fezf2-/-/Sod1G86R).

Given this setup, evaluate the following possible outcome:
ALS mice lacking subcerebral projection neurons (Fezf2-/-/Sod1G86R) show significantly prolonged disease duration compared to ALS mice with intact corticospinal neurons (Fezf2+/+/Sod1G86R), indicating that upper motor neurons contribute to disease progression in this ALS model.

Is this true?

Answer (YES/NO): NO